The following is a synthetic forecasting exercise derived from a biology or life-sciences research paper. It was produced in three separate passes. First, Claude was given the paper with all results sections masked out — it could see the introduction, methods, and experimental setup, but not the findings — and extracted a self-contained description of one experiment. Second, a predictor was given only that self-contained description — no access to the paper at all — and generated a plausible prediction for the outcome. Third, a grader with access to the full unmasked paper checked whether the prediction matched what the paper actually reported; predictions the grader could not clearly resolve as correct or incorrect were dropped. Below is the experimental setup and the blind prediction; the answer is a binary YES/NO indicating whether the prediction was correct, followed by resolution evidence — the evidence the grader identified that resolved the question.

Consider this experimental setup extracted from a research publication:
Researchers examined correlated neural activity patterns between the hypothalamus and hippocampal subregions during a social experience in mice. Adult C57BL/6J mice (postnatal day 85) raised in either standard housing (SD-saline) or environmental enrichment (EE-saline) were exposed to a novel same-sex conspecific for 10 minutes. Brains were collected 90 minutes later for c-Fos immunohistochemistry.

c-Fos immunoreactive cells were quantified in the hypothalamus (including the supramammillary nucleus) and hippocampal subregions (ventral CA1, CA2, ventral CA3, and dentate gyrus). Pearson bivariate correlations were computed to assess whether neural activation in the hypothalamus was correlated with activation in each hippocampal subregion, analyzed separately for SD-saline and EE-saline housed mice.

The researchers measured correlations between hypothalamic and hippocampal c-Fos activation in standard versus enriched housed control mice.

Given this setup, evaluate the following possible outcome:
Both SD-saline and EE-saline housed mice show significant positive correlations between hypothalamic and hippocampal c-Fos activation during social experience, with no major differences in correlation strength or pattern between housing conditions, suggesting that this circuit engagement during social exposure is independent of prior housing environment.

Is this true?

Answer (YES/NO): NO